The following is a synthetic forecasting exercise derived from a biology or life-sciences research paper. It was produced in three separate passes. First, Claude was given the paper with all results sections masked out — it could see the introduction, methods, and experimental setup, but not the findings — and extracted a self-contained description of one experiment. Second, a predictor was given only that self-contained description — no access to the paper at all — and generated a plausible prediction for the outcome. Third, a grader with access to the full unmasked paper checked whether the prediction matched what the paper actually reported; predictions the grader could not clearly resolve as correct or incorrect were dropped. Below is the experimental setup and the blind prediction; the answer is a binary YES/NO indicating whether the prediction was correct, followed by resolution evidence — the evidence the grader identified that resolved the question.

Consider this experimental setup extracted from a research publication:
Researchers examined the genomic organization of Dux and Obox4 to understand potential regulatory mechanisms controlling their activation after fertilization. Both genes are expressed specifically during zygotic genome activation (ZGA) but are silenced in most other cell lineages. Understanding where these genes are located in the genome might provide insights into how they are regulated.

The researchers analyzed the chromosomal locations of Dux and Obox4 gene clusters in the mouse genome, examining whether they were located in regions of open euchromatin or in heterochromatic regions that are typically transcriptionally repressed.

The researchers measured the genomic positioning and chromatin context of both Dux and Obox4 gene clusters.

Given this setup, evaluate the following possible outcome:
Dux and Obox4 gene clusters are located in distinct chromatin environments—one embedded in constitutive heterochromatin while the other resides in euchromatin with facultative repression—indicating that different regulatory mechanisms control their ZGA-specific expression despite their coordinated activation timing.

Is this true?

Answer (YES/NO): NO